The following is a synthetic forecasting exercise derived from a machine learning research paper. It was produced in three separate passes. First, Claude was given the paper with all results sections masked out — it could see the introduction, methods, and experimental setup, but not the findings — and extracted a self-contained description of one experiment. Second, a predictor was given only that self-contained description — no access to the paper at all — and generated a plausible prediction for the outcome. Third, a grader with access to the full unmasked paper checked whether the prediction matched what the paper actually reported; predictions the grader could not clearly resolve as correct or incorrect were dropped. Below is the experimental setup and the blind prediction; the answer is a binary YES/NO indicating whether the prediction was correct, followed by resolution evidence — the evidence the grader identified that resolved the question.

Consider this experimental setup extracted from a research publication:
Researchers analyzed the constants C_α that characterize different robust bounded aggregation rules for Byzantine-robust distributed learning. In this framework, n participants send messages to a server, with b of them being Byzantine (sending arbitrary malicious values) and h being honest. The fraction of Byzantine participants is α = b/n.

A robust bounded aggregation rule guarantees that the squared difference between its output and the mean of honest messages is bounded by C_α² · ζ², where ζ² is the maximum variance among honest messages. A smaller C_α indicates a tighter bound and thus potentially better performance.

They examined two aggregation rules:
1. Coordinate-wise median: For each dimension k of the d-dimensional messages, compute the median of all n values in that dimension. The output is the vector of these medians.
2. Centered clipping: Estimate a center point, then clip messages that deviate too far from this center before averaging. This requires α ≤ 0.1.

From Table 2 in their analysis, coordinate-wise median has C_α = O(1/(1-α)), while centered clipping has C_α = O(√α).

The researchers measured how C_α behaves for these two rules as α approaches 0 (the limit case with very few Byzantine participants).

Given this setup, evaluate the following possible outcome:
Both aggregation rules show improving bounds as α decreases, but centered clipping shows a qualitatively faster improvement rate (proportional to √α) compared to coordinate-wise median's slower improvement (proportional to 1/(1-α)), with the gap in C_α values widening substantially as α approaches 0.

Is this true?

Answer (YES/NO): YES